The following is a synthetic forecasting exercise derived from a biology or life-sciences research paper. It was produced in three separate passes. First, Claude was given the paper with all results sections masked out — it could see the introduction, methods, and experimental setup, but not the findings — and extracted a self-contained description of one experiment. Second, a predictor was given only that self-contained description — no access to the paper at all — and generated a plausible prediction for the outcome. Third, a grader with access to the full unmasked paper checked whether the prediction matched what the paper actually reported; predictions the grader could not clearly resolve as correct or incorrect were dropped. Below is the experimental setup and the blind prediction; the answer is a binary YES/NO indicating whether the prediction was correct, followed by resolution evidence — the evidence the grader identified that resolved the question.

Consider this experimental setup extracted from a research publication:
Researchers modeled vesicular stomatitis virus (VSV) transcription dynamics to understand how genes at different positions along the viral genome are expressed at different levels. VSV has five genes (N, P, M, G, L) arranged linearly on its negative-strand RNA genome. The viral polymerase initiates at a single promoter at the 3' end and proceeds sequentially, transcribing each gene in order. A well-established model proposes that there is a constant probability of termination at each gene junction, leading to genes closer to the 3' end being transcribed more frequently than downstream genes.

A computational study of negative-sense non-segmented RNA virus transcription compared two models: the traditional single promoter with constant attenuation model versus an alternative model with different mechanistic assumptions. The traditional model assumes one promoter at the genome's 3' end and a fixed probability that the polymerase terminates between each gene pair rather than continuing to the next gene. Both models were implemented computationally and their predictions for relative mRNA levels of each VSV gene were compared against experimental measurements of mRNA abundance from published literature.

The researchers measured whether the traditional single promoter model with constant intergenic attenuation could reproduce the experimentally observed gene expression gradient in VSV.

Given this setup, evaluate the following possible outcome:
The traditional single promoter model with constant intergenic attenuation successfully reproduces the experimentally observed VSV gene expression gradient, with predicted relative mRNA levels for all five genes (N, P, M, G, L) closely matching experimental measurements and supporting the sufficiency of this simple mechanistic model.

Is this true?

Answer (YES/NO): NO